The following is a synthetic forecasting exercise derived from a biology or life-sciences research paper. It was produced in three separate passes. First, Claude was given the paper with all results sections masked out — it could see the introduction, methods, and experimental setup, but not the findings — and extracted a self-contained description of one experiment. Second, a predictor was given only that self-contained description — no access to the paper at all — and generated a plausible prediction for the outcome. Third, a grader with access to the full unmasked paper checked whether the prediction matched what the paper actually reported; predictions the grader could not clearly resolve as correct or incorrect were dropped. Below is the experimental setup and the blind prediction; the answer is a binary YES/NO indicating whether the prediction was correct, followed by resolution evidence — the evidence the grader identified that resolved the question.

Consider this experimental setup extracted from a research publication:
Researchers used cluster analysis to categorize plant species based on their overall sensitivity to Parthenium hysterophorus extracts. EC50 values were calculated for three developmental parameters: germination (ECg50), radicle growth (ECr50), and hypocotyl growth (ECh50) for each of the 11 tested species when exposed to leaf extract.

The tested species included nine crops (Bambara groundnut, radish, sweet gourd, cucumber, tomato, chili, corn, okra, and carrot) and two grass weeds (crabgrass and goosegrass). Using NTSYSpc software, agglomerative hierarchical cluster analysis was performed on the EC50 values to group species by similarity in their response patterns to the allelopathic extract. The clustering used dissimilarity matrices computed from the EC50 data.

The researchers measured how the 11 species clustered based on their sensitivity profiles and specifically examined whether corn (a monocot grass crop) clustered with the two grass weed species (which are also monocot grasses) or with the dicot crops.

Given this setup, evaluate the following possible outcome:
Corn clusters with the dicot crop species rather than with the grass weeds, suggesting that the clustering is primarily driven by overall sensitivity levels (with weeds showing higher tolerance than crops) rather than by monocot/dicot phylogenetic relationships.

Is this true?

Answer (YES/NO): NO